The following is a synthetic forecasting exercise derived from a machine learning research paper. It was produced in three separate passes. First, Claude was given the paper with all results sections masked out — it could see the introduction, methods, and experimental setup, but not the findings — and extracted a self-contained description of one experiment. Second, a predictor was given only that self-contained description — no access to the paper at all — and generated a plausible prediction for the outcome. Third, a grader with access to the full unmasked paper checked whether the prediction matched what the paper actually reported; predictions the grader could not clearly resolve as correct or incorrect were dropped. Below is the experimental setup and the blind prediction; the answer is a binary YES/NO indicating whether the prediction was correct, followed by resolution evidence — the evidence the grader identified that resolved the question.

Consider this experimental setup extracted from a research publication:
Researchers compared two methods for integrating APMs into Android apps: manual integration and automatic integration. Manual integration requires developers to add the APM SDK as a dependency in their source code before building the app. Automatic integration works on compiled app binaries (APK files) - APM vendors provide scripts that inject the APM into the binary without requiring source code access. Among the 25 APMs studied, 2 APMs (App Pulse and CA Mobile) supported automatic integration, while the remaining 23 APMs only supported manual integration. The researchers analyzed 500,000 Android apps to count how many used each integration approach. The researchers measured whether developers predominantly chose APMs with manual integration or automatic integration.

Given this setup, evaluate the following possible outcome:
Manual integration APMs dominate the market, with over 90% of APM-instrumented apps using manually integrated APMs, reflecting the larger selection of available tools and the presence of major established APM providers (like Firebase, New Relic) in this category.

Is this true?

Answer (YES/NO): YES